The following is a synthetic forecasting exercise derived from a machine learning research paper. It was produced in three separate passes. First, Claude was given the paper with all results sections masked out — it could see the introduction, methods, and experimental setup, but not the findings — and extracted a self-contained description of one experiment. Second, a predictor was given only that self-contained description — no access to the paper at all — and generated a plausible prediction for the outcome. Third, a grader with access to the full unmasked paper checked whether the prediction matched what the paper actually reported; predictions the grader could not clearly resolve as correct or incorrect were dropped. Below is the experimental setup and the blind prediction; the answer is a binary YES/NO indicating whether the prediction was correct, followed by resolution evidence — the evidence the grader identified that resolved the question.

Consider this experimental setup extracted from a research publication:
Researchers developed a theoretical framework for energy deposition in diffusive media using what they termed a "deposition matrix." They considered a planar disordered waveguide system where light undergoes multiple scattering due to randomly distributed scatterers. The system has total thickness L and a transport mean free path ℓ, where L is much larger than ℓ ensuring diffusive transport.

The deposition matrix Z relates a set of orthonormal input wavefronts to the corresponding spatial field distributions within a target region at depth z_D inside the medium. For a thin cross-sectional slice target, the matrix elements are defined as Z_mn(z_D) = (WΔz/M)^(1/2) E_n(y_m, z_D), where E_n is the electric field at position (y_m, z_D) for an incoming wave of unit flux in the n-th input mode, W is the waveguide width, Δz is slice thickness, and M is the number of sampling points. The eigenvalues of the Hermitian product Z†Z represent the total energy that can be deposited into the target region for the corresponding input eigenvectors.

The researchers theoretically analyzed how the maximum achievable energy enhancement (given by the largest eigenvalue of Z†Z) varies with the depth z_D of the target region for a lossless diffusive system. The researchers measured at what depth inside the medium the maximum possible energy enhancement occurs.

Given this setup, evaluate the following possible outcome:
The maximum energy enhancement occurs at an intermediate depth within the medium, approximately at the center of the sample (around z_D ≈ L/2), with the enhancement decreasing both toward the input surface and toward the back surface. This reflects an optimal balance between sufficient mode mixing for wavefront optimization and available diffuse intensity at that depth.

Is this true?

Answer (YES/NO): NO